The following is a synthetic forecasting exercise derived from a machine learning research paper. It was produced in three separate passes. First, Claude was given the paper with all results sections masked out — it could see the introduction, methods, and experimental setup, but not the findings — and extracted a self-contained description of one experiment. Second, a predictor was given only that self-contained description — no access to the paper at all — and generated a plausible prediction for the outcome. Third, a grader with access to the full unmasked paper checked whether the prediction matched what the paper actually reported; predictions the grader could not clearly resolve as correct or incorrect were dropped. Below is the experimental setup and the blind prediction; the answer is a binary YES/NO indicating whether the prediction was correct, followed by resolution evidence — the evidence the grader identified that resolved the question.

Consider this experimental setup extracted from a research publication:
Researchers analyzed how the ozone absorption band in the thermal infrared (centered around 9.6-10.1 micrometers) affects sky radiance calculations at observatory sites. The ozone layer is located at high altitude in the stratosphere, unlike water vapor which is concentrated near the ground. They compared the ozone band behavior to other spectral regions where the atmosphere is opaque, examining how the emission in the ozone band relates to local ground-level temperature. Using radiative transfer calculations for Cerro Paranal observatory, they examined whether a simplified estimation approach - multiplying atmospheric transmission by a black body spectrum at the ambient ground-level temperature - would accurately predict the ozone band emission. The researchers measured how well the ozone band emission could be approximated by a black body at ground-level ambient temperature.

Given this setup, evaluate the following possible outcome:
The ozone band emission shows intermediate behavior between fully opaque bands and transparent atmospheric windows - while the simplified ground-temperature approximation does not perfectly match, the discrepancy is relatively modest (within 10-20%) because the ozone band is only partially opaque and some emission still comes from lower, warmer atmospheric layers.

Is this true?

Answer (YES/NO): NO